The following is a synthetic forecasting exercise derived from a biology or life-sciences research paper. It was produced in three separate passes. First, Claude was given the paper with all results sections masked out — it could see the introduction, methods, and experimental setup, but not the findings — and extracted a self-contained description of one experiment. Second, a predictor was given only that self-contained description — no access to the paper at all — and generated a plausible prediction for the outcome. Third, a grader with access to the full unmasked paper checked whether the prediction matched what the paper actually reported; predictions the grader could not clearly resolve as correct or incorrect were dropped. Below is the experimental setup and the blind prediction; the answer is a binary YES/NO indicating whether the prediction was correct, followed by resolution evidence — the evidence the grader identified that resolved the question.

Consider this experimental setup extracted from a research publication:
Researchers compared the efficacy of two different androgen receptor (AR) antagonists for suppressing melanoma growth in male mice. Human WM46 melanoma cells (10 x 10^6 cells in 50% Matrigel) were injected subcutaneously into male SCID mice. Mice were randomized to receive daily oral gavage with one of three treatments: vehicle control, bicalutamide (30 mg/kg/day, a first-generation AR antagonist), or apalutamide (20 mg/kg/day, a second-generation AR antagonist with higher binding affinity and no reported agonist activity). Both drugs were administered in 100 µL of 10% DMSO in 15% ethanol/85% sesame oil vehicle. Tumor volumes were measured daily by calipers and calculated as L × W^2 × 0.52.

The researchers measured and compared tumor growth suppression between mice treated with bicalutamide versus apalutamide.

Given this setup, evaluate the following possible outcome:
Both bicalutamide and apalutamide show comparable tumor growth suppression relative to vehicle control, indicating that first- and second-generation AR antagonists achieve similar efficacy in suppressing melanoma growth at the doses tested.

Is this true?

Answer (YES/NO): YES